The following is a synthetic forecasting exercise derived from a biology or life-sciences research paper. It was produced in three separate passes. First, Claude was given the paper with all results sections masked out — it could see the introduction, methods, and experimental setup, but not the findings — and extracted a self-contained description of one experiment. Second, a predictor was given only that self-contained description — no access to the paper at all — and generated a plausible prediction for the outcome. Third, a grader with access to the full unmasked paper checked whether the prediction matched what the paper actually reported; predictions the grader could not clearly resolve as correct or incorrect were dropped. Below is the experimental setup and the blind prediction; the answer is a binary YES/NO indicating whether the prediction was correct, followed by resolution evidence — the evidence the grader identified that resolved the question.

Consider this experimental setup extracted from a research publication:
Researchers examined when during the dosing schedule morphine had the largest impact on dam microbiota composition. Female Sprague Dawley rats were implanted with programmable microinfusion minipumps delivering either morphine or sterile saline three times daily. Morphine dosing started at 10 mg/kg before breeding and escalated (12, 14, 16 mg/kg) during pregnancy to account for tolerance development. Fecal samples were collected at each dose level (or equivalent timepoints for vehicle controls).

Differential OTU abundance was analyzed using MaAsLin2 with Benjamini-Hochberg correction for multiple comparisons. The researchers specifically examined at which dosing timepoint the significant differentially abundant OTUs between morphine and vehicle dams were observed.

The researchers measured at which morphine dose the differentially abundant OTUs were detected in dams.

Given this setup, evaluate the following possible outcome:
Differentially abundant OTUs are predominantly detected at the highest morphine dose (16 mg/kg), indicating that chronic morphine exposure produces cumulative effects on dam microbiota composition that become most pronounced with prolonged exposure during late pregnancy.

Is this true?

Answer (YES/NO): NO